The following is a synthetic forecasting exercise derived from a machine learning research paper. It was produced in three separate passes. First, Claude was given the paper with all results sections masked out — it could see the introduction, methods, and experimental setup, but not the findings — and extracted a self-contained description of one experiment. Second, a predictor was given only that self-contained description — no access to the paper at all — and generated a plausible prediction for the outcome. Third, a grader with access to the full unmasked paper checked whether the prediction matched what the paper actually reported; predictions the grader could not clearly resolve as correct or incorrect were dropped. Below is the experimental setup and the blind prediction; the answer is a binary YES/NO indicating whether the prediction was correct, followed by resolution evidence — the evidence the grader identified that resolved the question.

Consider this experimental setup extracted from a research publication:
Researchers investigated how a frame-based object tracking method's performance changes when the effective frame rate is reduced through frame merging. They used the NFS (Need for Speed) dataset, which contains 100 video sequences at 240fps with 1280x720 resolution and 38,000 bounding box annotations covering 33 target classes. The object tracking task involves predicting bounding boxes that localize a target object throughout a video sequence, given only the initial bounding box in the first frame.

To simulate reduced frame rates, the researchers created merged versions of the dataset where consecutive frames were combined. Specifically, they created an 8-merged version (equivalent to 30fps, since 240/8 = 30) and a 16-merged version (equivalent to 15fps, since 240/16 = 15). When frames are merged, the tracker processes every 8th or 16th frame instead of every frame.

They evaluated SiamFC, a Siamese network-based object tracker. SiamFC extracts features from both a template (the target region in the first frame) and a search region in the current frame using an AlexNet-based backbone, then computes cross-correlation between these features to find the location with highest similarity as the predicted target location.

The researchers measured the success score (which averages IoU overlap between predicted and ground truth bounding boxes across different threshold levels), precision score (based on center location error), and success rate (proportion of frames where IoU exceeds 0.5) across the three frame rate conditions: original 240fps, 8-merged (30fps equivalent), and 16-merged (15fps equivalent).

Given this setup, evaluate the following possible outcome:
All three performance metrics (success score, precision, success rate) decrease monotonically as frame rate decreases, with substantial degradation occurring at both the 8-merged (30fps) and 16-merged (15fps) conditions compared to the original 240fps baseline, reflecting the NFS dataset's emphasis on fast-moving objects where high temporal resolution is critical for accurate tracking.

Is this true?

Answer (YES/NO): YES